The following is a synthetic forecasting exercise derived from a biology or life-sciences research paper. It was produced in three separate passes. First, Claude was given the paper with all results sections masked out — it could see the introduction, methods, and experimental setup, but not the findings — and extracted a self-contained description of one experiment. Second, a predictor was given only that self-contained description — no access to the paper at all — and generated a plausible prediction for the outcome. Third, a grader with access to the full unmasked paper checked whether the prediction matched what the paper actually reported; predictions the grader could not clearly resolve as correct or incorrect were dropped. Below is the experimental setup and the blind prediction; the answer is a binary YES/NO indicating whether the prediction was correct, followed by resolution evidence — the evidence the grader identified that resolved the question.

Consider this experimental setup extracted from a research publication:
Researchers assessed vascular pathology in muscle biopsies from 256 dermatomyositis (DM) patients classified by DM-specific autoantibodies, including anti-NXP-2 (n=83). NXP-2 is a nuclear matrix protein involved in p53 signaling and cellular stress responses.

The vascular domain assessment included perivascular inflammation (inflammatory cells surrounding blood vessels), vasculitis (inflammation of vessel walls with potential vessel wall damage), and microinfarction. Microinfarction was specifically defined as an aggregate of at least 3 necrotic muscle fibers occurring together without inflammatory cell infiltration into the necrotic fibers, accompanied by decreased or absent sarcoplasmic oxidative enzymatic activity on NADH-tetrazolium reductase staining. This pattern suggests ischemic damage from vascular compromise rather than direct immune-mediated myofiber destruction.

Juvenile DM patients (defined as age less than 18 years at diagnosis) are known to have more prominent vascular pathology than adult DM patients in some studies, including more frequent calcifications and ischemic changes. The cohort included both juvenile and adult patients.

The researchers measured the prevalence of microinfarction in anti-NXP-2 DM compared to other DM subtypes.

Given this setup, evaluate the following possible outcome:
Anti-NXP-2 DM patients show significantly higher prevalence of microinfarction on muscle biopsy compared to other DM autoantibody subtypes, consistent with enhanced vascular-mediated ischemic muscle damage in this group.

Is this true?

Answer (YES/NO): YES